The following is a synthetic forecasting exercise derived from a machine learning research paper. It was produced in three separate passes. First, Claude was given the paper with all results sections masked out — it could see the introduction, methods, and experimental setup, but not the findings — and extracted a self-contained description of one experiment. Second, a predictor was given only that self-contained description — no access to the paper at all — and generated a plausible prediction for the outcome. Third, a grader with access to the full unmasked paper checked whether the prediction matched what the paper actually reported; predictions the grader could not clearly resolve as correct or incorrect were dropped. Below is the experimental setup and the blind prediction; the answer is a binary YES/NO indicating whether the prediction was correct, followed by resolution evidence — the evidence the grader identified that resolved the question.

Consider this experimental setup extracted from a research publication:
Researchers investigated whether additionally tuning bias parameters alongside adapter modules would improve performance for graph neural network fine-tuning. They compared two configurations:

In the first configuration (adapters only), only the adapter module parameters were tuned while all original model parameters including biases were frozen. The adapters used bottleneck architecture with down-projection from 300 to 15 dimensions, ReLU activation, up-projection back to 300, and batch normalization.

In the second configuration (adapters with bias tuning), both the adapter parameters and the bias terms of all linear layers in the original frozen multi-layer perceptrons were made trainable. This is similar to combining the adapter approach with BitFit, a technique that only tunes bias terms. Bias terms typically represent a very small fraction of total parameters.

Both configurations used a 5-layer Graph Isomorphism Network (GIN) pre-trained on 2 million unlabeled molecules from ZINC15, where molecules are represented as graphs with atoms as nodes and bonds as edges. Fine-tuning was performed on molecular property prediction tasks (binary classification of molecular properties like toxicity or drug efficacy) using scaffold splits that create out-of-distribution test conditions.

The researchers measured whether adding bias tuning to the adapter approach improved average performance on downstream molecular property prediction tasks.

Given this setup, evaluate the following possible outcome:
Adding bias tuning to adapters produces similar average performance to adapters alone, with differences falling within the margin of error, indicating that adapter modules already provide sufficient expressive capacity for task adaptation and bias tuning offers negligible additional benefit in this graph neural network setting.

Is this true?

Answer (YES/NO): NO